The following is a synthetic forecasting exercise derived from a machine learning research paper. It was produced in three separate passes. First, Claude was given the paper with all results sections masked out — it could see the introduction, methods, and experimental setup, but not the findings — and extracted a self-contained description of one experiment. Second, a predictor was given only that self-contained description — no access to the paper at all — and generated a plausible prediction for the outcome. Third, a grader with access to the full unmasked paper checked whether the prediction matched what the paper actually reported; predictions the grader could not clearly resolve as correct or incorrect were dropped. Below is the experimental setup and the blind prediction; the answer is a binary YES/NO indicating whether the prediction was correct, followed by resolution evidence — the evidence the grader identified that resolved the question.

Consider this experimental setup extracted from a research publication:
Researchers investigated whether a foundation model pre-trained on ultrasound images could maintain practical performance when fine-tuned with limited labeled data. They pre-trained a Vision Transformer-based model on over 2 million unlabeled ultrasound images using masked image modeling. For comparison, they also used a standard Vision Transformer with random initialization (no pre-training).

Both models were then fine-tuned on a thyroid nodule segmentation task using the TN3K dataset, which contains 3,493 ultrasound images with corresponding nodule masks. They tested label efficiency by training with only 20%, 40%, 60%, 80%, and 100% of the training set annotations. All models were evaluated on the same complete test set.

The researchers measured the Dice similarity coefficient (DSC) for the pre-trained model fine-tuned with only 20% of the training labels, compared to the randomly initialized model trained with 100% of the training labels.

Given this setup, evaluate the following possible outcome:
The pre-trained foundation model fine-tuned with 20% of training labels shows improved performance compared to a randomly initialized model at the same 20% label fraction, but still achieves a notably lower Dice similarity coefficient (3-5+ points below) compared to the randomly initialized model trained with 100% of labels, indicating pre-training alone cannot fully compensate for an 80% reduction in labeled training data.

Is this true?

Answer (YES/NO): NO